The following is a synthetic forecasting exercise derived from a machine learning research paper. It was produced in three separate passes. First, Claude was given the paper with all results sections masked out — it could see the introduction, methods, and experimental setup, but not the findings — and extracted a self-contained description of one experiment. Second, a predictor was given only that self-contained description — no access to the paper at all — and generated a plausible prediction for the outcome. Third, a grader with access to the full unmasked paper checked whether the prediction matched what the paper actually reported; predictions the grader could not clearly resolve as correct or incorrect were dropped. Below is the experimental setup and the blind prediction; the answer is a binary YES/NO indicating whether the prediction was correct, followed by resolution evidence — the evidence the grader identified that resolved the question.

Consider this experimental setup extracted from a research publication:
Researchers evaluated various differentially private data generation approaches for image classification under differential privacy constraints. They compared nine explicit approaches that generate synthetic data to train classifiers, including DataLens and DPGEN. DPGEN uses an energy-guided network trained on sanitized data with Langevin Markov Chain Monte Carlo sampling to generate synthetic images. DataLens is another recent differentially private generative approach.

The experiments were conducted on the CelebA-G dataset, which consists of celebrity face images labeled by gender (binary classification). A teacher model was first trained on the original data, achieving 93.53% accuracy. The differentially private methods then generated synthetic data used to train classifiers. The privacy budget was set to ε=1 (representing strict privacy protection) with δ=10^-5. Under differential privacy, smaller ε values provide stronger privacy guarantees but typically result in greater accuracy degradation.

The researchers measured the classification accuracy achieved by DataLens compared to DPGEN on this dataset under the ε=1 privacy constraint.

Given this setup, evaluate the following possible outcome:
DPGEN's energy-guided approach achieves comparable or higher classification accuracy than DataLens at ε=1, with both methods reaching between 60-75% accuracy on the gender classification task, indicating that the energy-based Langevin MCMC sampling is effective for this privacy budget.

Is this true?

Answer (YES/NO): YES